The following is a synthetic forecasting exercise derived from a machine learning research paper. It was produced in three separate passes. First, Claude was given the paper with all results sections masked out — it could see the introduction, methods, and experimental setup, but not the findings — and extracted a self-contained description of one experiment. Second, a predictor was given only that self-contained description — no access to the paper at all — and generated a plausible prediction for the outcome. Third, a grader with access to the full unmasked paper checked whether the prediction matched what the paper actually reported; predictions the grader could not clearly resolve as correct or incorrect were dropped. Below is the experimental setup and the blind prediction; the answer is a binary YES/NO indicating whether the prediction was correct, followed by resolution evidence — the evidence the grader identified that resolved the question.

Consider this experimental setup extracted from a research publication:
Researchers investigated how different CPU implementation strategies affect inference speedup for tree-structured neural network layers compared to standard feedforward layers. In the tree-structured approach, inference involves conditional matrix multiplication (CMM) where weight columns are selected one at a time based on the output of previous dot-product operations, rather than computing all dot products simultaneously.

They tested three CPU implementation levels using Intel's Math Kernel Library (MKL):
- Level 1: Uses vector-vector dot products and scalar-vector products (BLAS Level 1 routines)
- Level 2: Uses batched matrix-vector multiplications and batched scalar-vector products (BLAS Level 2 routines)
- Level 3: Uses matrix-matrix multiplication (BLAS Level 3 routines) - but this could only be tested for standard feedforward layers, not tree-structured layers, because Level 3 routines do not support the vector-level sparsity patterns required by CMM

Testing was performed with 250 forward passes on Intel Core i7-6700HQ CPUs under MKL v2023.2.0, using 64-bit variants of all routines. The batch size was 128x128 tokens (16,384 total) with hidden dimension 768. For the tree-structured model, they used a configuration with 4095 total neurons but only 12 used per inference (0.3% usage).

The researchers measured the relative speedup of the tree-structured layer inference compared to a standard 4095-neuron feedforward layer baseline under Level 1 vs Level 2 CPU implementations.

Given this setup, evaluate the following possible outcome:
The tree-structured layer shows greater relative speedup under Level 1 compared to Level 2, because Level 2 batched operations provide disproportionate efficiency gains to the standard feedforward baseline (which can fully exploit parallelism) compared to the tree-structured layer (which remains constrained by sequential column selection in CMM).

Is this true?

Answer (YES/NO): NO